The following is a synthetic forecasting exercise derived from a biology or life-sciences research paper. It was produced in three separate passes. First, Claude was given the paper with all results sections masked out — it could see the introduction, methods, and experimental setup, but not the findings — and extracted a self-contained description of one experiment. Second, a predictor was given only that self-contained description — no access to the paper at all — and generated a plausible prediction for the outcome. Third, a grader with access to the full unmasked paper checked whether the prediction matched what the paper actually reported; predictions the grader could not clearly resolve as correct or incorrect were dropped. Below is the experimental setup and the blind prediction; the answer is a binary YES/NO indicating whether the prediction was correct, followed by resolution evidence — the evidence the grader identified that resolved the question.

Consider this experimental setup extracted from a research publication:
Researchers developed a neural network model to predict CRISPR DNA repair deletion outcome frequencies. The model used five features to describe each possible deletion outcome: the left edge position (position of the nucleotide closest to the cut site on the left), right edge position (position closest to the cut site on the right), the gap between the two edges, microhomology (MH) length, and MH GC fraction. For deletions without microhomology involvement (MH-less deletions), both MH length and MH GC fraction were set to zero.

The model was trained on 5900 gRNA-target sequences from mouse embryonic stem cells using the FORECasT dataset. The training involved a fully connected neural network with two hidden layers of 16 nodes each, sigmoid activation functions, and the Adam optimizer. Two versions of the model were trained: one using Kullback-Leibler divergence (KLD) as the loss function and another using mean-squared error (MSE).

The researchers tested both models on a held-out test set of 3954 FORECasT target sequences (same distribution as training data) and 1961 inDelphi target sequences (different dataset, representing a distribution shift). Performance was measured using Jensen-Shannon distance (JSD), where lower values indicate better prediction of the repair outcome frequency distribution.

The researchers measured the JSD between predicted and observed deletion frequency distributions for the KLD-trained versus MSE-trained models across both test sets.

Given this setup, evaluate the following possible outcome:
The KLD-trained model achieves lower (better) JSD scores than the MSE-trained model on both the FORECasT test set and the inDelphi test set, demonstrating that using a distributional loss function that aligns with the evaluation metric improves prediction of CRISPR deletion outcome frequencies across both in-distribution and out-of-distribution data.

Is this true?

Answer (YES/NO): YES